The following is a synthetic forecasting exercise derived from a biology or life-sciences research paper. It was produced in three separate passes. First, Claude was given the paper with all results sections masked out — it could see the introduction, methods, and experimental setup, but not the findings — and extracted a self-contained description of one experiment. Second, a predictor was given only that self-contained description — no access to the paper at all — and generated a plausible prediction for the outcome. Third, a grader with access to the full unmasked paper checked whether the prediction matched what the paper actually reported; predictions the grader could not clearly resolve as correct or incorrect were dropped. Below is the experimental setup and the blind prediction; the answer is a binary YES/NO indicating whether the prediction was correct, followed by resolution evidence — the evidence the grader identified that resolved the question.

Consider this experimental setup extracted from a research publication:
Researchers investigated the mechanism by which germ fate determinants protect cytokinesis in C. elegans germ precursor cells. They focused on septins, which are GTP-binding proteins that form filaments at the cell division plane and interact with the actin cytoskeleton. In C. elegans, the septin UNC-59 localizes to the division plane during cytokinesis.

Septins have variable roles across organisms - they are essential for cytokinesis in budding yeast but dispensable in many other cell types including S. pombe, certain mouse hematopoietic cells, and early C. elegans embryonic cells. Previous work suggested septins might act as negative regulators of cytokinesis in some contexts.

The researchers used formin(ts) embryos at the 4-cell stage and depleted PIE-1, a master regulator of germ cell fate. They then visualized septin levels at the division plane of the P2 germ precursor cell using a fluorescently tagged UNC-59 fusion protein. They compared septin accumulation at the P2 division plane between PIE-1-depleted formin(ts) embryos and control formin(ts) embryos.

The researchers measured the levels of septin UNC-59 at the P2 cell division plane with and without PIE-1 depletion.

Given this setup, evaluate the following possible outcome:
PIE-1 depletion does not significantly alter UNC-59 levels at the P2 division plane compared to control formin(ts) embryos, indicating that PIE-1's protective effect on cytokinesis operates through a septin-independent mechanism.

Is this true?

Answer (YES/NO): NO